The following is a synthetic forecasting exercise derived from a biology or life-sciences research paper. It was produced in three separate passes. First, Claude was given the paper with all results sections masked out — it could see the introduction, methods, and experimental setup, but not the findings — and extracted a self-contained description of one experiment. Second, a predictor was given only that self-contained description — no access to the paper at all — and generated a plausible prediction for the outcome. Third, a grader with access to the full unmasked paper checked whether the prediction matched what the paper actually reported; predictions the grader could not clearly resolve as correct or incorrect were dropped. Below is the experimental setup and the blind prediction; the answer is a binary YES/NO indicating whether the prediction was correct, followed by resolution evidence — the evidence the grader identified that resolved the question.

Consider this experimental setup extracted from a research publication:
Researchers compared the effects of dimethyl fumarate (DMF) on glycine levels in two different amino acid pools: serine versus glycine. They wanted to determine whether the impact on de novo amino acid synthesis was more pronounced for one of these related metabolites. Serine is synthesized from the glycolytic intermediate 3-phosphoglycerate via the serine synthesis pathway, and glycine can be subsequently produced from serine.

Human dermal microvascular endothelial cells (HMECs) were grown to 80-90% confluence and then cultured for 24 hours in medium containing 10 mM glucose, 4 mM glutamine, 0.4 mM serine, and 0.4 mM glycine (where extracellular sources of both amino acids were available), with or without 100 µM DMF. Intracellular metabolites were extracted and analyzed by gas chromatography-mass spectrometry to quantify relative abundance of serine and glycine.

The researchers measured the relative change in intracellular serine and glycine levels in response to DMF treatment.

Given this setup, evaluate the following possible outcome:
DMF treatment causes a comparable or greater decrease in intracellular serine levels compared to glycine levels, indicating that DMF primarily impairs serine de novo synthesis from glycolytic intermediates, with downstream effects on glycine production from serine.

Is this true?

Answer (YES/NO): NO